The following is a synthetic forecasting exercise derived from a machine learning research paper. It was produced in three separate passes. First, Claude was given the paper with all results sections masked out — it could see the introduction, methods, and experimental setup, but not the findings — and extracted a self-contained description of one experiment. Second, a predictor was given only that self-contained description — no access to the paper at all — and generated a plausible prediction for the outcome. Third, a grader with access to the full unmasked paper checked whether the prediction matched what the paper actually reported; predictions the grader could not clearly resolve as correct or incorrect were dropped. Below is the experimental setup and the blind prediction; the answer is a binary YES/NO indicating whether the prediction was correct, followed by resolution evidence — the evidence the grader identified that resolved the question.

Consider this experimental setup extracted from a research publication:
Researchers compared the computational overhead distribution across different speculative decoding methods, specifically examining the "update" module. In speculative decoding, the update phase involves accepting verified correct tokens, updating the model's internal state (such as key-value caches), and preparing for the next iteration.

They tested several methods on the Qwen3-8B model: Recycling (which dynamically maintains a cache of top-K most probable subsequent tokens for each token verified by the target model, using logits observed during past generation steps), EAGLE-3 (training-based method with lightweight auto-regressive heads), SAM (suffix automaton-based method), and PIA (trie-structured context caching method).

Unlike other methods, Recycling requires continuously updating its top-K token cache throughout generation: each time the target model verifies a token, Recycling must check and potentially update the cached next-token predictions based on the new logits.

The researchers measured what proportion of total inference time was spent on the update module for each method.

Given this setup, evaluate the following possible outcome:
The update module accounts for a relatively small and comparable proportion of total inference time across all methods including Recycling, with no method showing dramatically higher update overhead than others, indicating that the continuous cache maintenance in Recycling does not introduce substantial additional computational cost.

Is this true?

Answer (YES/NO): NO